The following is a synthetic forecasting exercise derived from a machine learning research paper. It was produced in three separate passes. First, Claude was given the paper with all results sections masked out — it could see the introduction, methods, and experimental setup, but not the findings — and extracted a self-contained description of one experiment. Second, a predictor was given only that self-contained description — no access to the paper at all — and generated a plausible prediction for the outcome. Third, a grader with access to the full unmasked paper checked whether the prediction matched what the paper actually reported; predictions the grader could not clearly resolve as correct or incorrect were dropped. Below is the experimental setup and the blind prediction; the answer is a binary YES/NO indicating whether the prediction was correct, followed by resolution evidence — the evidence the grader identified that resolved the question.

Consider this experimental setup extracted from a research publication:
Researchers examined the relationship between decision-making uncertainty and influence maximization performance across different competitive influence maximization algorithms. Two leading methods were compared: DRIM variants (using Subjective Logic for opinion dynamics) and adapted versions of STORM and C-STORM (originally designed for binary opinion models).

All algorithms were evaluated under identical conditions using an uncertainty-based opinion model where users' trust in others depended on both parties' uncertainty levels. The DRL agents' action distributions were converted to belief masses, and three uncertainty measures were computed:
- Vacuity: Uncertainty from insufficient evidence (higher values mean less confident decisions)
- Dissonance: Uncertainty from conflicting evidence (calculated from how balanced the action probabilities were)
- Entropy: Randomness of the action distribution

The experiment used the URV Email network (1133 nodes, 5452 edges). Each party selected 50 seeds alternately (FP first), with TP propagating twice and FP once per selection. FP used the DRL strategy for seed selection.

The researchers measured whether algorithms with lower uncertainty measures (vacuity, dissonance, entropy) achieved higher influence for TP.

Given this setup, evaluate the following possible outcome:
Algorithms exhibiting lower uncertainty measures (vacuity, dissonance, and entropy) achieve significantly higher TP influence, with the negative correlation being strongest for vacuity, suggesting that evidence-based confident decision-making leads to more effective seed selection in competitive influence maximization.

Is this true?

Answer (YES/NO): NO